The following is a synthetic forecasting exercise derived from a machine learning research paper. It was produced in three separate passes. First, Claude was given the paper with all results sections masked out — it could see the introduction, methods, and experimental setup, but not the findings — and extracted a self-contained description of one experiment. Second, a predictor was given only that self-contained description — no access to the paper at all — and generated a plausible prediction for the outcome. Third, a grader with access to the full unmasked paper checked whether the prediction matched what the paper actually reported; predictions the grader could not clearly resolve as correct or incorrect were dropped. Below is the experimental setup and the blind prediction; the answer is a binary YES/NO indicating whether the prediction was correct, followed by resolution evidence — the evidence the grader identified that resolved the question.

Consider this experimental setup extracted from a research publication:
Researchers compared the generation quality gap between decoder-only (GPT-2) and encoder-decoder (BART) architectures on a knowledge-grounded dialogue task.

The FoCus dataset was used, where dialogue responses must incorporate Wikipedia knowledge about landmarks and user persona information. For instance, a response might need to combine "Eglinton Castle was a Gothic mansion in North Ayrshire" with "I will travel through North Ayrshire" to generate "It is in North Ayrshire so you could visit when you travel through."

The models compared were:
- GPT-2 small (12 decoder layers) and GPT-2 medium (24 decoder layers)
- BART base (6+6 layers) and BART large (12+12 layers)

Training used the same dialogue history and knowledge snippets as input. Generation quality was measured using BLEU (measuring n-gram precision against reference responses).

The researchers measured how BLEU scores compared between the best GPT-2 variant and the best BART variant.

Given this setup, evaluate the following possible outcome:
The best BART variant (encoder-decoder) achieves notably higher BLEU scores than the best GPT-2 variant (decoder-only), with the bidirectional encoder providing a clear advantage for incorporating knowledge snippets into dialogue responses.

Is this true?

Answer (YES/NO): NO